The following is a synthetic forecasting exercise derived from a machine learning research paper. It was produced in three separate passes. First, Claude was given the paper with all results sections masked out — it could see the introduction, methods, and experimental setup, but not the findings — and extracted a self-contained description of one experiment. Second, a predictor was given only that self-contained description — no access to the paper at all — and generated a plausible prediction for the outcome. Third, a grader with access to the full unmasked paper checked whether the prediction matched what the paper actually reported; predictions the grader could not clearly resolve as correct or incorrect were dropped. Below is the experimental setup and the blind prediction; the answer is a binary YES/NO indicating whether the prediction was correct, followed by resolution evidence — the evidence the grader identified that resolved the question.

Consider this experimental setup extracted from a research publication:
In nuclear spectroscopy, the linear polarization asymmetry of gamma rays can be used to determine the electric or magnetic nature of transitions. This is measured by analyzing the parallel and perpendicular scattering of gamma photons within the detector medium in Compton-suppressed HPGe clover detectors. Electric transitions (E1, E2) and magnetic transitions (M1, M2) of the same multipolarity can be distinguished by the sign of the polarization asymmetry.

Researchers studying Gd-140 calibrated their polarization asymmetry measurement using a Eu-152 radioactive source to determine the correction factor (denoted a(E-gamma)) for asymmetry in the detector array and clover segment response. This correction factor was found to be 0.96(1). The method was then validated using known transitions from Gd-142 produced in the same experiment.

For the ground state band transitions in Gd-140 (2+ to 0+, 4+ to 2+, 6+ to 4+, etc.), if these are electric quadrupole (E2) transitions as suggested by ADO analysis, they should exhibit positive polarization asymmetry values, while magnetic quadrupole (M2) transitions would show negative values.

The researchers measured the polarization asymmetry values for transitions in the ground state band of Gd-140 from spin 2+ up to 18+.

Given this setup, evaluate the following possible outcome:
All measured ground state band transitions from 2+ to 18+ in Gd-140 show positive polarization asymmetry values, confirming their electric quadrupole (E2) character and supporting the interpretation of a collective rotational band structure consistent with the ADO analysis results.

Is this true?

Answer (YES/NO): YES